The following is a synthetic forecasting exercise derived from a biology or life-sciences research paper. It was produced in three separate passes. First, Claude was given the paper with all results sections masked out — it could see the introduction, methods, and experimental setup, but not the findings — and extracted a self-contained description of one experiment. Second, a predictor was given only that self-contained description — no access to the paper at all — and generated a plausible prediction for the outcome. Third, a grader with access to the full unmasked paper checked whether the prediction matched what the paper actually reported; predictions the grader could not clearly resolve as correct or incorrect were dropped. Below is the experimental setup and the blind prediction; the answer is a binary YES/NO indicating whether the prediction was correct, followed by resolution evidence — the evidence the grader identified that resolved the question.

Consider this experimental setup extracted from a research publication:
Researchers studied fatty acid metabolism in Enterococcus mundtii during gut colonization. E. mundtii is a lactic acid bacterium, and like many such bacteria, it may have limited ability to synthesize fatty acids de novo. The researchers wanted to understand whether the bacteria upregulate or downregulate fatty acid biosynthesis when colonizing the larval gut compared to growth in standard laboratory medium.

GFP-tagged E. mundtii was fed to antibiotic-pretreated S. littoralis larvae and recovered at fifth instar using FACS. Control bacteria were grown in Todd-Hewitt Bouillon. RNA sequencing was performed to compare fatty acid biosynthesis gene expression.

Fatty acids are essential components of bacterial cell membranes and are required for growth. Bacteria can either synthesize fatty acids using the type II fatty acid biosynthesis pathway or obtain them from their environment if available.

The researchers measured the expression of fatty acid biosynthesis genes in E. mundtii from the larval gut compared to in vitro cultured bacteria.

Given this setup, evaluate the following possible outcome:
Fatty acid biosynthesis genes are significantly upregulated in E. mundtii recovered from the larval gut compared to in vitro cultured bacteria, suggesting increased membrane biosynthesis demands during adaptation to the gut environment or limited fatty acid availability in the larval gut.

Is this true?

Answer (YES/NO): NO